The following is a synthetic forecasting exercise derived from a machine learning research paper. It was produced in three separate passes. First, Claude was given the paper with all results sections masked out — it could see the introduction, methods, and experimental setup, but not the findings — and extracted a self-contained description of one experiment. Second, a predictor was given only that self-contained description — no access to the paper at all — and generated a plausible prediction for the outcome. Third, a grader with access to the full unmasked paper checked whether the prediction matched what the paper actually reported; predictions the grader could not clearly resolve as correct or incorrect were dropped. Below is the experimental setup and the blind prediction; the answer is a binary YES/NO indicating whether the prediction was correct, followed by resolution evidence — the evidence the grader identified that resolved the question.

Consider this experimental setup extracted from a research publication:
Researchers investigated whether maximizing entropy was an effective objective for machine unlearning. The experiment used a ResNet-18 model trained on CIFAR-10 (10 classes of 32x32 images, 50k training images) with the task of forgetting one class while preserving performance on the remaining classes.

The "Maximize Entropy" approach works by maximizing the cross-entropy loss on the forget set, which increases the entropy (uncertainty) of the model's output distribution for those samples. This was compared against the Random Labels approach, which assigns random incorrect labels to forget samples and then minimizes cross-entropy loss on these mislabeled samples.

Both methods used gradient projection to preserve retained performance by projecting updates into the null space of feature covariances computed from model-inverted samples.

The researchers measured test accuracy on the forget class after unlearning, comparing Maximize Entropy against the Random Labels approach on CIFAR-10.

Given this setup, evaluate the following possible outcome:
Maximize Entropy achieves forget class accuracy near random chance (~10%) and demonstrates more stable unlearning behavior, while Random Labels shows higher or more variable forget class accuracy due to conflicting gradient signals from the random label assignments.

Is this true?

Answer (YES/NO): NO